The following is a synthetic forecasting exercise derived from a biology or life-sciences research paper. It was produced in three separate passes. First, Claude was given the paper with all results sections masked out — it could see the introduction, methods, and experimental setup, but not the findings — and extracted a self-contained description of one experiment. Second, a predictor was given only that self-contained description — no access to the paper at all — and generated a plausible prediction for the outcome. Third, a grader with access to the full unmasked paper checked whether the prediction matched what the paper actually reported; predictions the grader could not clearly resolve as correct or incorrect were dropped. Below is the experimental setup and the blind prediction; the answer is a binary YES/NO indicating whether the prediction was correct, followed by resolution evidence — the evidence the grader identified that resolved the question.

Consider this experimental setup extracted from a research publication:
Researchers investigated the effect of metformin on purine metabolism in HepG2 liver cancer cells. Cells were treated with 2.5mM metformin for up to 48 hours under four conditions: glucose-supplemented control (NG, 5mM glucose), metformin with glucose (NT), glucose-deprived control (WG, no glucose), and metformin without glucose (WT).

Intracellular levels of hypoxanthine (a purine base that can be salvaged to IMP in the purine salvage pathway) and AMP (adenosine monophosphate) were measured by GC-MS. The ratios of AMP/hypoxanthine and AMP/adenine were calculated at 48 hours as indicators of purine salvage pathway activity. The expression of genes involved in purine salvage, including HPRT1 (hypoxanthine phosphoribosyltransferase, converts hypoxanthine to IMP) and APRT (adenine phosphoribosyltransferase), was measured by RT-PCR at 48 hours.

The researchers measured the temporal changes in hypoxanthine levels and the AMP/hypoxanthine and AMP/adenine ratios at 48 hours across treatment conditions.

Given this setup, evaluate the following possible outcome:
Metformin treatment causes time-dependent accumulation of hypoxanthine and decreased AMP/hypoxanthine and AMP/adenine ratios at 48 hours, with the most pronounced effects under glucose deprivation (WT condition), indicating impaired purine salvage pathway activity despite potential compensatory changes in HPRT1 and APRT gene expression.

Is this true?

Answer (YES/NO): NO